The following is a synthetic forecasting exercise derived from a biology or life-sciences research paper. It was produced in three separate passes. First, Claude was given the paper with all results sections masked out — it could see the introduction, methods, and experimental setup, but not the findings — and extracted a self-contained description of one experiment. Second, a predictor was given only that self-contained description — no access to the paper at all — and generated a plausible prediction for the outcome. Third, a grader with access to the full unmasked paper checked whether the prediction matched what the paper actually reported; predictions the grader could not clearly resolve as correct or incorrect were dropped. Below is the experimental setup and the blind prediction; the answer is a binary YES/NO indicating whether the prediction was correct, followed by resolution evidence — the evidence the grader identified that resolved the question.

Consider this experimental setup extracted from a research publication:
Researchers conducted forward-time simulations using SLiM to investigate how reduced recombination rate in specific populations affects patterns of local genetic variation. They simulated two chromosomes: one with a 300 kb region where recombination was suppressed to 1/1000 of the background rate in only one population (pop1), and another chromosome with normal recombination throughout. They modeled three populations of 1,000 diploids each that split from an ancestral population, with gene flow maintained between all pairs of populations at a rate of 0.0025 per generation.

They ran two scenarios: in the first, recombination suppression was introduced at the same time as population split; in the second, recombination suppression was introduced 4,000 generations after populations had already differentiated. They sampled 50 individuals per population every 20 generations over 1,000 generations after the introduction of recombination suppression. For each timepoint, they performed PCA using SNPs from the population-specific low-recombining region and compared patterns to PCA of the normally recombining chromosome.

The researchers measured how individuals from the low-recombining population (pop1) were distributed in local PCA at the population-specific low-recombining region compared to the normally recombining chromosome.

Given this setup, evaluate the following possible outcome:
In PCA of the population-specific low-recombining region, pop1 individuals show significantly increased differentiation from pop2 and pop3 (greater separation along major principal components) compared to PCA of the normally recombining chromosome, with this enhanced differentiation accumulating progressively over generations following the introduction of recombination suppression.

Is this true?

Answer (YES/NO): NO